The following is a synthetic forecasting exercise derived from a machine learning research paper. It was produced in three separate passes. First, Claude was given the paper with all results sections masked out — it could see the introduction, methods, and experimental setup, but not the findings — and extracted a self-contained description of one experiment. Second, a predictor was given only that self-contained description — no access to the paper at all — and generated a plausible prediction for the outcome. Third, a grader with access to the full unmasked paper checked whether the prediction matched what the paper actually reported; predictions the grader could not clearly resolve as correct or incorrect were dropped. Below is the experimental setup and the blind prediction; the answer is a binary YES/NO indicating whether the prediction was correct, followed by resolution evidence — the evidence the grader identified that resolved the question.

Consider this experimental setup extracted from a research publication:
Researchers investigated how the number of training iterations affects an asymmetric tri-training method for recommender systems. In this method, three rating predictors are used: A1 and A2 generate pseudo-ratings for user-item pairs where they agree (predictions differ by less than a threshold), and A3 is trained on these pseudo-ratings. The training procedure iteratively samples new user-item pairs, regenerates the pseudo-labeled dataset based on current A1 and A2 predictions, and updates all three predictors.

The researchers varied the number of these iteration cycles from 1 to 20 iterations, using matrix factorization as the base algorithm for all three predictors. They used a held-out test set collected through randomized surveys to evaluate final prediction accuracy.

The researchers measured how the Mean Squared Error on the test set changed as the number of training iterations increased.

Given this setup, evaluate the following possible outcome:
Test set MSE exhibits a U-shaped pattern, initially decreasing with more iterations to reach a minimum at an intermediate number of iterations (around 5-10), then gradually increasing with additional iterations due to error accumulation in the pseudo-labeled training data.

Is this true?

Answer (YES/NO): NO